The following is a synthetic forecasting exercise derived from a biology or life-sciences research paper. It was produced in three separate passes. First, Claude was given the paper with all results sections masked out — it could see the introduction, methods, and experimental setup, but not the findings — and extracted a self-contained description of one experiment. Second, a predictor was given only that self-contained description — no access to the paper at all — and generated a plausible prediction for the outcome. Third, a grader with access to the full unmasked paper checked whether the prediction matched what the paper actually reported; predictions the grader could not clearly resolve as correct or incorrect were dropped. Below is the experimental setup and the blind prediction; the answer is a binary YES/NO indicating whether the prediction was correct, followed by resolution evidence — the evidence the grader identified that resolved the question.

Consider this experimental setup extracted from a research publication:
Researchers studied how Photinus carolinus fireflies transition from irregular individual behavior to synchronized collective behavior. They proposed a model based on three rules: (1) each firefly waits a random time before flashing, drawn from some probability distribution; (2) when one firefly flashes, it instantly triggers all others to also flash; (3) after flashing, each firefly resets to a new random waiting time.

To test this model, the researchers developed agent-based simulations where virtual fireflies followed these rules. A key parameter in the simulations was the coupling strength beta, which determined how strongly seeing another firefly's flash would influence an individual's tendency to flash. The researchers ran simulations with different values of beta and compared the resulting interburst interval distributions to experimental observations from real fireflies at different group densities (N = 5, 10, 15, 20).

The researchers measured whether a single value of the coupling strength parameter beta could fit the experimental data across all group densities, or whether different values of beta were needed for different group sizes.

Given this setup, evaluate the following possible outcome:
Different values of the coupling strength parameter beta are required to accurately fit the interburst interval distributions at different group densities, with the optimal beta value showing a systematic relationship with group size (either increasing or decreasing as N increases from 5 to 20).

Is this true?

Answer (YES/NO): NO